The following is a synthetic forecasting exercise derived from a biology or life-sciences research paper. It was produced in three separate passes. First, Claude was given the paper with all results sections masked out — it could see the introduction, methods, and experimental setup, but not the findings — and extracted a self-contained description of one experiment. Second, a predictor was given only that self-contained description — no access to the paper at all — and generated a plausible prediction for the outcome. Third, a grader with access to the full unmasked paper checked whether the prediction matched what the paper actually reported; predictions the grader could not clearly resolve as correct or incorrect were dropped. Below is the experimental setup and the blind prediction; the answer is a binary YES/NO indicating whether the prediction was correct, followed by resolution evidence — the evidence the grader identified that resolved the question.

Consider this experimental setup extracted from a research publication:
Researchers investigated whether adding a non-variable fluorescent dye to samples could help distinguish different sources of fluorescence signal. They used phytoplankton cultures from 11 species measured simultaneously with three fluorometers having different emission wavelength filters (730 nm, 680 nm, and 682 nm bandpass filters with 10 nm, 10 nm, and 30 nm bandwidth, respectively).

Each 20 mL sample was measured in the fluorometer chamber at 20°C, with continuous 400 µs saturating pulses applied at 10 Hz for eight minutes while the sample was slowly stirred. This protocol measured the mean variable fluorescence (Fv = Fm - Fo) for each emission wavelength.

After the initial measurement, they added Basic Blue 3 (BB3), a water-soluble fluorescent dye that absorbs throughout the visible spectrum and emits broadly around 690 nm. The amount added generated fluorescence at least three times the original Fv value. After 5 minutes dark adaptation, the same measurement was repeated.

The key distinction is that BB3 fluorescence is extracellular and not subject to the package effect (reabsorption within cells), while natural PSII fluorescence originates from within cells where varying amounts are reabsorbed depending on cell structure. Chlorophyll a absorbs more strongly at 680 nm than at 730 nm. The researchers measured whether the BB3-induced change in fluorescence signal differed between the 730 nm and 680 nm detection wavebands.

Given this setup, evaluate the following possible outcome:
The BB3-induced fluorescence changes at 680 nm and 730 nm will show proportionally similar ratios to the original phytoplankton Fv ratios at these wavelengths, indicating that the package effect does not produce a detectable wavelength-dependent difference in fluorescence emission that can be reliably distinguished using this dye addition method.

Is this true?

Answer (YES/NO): NO